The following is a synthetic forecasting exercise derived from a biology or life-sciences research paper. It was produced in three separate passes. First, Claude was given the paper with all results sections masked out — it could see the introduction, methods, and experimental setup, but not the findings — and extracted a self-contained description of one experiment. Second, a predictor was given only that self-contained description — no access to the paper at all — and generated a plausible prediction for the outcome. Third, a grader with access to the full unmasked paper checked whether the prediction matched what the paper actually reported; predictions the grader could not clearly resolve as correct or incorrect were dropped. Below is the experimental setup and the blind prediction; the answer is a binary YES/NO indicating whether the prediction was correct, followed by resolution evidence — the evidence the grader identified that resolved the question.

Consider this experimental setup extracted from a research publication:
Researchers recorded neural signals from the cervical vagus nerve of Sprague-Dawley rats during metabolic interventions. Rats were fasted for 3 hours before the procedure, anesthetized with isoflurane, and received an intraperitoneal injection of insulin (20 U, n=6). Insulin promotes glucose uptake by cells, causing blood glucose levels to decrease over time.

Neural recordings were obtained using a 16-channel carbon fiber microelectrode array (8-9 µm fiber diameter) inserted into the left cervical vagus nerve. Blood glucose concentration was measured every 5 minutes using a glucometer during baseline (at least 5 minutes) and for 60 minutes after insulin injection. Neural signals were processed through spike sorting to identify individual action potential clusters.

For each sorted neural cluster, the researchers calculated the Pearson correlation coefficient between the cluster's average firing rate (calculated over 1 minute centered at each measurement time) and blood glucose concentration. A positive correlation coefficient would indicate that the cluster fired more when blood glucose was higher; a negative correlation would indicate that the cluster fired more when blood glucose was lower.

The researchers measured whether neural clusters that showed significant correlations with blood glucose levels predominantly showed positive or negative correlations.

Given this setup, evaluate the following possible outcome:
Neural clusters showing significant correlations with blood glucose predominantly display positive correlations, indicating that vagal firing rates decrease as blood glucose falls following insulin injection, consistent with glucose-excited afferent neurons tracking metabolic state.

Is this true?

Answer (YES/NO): NO